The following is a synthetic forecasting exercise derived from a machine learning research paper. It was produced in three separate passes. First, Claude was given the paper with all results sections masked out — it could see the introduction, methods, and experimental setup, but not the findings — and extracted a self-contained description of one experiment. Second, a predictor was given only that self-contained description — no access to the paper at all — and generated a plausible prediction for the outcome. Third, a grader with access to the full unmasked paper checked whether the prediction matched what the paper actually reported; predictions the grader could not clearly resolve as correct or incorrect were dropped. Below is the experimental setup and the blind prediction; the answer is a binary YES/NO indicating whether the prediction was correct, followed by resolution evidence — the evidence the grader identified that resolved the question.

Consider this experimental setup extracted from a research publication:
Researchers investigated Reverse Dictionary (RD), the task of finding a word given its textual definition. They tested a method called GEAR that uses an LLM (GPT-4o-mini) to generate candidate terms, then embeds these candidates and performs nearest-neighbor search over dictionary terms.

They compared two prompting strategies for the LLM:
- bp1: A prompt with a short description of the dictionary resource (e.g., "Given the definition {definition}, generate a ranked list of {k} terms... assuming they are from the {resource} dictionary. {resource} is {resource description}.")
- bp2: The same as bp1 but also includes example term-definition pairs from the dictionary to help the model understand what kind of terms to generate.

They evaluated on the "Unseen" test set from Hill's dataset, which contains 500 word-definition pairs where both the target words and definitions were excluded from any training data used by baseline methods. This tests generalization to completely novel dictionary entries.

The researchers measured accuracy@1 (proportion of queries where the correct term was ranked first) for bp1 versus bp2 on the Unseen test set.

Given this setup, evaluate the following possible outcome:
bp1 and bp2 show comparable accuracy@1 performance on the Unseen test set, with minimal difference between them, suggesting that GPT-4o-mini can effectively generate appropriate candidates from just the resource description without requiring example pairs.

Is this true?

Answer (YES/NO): NO